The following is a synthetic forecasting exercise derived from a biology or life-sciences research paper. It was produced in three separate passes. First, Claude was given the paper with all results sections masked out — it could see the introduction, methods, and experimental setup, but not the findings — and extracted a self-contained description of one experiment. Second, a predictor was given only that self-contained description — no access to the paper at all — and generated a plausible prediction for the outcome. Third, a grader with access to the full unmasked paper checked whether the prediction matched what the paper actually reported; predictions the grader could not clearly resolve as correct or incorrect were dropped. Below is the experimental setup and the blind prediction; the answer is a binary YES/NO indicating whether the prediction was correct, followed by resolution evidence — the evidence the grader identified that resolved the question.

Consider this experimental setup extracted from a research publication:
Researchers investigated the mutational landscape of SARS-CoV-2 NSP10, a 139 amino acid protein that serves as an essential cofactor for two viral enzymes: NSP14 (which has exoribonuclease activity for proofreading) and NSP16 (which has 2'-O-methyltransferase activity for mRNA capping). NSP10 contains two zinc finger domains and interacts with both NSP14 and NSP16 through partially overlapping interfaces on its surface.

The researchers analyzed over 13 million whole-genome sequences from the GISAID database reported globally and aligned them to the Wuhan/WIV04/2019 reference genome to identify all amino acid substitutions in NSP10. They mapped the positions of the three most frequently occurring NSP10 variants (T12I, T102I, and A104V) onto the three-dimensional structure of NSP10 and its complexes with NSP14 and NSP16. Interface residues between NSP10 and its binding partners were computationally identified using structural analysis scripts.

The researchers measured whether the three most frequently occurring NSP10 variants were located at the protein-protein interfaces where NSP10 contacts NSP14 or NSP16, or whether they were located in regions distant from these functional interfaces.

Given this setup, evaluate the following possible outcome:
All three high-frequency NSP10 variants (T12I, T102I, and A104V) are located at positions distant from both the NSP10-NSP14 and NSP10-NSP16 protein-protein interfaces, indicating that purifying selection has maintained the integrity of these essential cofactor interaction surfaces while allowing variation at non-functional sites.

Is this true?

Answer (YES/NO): NO